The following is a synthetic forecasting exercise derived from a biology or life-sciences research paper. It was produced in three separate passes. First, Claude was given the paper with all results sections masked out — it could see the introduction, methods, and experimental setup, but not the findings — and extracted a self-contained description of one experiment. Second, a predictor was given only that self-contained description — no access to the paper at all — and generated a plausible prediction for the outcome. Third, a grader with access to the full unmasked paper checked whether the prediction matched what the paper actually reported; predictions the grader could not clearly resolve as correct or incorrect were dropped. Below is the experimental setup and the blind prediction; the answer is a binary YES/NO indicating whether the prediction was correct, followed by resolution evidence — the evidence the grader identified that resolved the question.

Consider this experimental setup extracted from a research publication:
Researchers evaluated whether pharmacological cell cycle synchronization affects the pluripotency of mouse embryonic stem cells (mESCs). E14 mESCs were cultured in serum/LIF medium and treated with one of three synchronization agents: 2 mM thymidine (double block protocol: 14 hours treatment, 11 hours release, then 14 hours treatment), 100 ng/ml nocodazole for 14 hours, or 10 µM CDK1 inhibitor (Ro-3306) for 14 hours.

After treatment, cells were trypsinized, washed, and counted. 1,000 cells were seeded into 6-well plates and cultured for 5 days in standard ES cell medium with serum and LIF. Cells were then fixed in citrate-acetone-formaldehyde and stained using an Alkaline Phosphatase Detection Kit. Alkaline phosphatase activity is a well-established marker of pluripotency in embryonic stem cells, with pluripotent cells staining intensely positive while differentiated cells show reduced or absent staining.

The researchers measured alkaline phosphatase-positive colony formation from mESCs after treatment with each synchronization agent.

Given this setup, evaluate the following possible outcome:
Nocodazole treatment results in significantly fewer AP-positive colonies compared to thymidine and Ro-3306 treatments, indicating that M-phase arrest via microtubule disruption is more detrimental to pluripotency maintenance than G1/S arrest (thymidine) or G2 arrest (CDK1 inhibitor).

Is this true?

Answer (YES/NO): YES